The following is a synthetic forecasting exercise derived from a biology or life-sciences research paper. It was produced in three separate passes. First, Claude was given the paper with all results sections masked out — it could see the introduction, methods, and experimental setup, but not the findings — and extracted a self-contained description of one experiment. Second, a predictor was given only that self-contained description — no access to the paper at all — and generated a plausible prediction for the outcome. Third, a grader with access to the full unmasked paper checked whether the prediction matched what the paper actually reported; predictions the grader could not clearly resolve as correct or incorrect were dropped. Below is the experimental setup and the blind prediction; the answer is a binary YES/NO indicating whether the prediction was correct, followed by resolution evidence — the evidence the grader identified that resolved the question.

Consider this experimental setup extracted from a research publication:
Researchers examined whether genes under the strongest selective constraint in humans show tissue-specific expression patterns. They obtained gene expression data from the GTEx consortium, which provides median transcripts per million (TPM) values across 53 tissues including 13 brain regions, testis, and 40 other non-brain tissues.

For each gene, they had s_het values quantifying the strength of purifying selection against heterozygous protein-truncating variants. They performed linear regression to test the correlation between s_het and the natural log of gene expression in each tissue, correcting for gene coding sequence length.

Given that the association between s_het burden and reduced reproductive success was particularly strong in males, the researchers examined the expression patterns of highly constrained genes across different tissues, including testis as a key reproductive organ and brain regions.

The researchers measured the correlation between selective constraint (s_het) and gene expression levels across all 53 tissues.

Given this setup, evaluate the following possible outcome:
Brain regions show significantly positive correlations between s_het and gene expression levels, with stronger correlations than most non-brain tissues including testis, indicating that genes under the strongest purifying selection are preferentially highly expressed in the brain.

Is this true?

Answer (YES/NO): YES